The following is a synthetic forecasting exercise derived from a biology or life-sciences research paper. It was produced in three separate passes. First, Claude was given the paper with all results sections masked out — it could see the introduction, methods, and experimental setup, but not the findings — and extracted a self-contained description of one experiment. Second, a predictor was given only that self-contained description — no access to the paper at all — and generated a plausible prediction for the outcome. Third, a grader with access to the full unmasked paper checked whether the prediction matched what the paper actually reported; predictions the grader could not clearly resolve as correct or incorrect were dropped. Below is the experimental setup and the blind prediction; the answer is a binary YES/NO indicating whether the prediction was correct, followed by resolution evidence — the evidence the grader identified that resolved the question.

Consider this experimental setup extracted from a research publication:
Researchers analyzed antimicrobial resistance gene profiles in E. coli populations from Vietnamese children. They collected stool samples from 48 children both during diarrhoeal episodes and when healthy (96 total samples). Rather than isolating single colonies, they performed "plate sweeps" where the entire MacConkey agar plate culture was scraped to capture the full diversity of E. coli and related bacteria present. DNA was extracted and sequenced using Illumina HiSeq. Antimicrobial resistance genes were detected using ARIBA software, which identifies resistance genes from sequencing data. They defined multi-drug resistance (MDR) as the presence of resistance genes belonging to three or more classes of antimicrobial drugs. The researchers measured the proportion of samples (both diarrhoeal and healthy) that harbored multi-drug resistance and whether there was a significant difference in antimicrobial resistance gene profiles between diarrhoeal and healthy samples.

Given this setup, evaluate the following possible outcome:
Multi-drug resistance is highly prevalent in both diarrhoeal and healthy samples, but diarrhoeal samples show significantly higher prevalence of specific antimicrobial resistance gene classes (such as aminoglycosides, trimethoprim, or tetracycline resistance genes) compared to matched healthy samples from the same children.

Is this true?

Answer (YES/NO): NO